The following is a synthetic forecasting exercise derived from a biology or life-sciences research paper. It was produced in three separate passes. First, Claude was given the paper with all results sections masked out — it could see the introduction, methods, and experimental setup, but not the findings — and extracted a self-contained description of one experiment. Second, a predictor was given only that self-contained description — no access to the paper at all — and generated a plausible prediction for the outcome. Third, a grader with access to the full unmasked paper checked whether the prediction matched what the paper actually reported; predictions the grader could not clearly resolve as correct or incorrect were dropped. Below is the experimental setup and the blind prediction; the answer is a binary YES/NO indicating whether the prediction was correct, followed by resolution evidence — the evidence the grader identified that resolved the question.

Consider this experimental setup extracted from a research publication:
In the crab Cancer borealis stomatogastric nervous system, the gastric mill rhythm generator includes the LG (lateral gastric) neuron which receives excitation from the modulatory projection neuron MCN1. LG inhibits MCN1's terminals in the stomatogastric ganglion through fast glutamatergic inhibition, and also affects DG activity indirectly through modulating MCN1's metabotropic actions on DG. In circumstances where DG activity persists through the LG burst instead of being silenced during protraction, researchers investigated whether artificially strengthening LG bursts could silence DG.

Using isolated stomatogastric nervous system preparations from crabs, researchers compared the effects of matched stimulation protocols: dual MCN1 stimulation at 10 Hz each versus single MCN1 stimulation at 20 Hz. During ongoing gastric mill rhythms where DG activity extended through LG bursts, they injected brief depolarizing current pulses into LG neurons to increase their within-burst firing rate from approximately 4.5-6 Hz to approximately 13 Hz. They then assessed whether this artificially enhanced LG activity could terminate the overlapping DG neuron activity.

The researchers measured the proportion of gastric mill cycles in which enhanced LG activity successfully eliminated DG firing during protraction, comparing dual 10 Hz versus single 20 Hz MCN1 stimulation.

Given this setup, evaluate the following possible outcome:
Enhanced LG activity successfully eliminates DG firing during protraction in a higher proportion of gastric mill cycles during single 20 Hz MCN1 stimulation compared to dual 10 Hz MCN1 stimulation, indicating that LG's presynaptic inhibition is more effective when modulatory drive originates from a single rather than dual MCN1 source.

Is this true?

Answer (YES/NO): NO